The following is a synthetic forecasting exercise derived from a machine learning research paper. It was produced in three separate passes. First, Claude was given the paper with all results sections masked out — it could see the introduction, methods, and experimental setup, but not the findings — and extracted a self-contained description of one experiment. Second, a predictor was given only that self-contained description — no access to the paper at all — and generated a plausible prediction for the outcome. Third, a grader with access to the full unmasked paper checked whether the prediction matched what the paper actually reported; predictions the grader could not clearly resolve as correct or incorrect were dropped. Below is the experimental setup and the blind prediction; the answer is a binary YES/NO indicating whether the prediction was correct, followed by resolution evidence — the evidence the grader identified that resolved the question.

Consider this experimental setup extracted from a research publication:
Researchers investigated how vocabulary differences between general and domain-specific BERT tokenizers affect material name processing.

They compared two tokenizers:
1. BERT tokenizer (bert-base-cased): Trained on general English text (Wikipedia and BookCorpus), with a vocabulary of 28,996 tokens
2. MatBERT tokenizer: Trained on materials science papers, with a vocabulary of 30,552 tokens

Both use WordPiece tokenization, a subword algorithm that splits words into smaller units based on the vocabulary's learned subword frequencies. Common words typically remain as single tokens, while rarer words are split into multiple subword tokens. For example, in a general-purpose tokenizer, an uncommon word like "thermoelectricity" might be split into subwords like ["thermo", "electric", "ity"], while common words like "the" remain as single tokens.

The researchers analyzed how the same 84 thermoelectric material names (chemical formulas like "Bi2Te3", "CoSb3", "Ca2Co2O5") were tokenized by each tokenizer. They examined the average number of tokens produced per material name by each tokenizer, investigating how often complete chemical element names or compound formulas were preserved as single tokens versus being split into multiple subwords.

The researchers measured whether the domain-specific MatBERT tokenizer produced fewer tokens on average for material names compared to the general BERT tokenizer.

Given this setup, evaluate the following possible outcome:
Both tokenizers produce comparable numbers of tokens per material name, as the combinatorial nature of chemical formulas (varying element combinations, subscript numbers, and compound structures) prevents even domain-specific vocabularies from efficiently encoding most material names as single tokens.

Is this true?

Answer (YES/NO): NO